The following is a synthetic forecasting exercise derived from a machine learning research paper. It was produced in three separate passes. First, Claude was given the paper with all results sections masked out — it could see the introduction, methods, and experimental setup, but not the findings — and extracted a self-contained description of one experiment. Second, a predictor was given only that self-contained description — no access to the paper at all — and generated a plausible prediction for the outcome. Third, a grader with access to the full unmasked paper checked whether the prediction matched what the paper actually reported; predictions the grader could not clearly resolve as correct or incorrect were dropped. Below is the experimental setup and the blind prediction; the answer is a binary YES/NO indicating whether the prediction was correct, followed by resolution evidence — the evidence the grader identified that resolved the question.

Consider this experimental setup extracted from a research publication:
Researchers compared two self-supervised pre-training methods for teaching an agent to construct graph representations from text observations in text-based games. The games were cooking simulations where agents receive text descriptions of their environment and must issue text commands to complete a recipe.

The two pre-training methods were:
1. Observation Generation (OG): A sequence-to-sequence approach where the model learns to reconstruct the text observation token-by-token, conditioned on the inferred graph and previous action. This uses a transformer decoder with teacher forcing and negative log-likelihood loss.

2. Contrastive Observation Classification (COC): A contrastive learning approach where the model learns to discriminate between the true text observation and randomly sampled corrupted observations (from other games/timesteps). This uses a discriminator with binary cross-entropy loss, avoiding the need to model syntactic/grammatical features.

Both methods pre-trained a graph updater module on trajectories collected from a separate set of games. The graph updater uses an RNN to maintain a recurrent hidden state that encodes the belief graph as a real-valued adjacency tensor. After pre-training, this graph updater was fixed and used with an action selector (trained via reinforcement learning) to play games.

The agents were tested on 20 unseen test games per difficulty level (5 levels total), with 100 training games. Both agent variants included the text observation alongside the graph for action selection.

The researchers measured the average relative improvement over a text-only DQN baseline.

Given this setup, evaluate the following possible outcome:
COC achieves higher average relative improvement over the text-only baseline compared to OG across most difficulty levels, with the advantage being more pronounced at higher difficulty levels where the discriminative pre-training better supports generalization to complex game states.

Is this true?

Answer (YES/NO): NO